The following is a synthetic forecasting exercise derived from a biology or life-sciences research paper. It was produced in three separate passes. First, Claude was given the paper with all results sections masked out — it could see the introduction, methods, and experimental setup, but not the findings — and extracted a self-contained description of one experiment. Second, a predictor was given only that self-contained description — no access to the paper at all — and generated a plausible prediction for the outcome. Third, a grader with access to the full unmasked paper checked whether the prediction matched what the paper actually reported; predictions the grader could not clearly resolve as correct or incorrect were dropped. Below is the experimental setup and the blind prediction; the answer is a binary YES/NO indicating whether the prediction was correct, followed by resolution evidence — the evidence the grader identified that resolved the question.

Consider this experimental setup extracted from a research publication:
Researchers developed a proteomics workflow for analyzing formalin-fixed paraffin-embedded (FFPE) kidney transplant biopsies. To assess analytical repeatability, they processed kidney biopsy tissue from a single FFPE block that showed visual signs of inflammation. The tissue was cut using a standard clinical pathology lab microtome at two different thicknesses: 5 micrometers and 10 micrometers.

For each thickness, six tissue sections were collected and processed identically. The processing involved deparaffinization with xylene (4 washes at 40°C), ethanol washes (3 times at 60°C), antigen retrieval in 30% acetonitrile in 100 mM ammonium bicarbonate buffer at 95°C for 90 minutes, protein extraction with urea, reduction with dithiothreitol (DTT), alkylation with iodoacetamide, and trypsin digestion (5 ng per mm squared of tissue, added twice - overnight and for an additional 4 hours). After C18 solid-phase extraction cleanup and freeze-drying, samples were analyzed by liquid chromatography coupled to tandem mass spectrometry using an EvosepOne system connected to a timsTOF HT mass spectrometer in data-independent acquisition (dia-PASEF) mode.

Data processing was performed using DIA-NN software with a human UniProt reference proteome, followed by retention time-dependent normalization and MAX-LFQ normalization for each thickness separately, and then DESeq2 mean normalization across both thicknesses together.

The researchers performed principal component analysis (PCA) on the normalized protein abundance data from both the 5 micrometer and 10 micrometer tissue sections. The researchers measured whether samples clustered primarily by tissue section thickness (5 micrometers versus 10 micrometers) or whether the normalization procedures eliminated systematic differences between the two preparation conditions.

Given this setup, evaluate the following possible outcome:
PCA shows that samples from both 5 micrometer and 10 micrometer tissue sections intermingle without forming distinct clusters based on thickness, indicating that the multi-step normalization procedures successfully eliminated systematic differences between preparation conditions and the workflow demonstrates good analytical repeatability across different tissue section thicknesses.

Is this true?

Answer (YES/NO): NO